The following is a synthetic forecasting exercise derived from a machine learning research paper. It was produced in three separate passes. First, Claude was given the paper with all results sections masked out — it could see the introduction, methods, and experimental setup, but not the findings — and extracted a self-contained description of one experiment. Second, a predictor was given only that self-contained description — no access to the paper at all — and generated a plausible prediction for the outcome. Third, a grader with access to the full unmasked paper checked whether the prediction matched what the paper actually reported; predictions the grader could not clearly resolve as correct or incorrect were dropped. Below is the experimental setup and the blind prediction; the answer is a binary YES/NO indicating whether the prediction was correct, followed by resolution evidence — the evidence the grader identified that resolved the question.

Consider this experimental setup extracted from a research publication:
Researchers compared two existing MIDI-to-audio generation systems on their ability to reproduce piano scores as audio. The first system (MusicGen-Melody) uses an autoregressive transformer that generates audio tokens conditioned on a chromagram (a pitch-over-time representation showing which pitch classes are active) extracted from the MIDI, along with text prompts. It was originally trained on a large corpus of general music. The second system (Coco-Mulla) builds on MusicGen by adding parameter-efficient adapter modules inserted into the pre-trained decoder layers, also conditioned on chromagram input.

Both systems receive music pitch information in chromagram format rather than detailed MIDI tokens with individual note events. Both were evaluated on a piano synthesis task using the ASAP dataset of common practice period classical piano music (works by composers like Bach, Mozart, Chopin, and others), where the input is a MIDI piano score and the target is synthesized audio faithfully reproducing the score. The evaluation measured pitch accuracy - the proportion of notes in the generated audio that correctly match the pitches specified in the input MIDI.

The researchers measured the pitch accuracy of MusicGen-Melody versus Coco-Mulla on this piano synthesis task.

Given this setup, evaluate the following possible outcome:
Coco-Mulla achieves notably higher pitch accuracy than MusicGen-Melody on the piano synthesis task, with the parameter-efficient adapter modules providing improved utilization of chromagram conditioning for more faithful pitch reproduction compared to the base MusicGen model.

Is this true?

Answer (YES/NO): YES